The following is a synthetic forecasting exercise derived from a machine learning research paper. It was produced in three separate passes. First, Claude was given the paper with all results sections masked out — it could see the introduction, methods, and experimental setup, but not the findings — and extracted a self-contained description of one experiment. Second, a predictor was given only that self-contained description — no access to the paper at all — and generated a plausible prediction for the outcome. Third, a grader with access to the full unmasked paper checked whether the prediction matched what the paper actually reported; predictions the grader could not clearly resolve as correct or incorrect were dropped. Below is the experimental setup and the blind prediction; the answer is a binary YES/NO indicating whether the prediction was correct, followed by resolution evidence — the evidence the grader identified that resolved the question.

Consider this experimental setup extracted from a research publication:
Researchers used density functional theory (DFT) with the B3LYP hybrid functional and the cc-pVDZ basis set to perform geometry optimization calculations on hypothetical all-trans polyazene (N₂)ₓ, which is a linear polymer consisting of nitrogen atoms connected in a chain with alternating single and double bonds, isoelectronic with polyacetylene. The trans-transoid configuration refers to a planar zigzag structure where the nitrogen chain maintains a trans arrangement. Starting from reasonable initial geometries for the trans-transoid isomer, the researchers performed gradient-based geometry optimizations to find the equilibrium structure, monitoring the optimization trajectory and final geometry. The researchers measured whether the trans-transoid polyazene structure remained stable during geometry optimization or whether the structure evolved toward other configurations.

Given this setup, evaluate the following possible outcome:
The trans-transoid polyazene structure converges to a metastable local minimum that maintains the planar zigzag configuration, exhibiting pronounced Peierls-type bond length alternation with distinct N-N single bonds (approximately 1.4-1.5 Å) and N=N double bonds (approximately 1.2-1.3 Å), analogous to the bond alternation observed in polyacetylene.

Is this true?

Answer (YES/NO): NO